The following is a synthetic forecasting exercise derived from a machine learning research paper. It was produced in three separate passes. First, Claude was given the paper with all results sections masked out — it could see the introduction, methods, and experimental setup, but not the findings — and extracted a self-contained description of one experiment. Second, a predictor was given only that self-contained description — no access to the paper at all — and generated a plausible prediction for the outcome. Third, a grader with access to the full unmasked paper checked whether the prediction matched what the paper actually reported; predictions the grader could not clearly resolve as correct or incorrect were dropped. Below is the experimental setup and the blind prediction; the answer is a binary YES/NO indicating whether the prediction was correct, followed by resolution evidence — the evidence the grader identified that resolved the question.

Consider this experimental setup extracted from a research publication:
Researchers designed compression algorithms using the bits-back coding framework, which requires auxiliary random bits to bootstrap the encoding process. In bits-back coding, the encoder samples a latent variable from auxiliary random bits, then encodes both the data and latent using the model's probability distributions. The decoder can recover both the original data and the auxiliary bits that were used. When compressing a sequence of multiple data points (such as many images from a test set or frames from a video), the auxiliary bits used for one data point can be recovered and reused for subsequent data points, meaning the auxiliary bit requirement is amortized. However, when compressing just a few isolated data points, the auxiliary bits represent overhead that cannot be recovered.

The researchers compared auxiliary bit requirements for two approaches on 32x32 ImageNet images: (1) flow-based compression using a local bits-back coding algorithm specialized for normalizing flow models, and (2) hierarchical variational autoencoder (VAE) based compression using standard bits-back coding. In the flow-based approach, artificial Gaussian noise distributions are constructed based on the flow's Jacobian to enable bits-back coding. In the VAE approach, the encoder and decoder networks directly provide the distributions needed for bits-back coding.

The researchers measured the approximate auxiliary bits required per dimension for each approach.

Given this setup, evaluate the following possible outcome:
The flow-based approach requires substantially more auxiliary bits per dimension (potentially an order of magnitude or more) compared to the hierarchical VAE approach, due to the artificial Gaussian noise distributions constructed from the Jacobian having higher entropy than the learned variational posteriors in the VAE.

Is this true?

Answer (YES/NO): YES